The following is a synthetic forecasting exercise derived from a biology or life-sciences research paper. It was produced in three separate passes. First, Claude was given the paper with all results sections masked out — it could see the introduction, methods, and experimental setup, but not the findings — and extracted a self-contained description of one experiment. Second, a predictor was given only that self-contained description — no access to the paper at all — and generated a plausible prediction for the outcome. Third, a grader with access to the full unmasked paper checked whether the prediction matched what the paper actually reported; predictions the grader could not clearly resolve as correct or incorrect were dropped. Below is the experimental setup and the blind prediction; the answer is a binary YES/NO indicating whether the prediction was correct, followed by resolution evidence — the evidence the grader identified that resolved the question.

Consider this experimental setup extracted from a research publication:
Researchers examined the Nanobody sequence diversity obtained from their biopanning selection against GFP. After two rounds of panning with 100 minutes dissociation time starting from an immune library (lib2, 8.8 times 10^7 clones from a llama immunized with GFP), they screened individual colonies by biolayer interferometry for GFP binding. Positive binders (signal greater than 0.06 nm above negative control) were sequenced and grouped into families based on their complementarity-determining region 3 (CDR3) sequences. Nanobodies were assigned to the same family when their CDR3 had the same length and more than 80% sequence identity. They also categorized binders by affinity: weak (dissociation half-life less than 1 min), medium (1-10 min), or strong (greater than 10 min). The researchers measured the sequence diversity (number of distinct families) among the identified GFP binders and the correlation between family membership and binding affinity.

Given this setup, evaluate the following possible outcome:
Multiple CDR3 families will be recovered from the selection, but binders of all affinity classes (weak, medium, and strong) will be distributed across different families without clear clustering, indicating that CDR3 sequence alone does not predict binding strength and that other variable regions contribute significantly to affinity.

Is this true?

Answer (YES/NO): NO